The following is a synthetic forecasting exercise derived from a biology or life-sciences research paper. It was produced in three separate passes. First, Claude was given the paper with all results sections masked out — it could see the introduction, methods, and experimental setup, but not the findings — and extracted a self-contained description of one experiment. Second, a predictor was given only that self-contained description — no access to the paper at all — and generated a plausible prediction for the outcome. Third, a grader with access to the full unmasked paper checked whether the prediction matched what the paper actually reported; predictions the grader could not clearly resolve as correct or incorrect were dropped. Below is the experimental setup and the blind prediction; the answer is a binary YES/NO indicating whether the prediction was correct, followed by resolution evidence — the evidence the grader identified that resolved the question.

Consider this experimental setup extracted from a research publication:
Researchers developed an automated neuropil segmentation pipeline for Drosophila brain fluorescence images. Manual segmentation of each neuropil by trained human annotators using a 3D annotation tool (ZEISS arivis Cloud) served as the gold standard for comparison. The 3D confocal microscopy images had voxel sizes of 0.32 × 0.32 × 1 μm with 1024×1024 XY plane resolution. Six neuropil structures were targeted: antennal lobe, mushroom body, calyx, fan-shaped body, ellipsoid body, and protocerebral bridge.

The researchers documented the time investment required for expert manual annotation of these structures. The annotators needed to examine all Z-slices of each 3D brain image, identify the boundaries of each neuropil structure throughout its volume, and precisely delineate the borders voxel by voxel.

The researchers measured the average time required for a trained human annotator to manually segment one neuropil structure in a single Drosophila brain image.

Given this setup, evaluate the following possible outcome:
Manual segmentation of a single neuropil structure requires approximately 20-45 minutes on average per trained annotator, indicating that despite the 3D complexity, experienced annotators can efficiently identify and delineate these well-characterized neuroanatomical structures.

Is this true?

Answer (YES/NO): NO